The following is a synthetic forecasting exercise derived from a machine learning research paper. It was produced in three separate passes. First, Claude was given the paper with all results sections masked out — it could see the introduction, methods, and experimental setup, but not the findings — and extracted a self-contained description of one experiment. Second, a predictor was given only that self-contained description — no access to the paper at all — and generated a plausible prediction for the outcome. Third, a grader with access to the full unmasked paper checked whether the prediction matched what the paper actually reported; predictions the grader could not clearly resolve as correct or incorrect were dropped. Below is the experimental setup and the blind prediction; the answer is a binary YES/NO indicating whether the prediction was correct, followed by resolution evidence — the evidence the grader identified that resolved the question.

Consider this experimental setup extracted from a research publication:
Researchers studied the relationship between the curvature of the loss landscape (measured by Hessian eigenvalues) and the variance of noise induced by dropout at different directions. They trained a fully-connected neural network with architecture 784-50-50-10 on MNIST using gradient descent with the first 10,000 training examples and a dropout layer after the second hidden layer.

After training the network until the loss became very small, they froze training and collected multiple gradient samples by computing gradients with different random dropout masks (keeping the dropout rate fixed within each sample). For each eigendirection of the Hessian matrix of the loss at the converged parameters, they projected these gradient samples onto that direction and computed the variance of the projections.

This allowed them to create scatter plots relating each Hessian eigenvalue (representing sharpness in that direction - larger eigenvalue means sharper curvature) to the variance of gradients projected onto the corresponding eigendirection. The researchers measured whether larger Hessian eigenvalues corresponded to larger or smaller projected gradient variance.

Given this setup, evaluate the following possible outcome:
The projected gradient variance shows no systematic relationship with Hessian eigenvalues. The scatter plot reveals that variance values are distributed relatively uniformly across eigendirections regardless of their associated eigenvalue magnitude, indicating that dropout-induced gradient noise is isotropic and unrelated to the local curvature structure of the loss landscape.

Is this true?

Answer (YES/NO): NO